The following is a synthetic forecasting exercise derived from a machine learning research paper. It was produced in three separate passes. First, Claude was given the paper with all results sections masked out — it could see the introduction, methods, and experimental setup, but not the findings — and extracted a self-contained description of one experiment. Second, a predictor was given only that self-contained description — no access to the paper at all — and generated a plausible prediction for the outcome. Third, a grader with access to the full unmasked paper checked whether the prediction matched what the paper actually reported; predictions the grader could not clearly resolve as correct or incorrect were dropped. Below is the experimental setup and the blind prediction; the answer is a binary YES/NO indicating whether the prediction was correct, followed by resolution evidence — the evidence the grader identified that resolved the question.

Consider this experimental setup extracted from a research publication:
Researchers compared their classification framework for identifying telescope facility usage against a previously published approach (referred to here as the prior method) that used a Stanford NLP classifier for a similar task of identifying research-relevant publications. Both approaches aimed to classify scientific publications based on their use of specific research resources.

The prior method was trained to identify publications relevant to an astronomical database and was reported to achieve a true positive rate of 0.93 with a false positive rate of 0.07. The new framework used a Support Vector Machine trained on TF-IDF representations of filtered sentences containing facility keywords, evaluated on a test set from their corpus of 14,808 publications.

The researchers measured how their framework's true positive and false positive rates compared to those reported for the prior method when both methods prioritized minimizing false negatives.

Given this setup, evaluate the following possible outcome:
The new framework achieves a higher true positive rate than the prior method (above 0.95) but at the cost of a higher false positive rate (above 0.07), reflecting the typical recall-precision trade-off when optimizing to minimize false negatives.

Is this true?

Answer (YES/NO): YES